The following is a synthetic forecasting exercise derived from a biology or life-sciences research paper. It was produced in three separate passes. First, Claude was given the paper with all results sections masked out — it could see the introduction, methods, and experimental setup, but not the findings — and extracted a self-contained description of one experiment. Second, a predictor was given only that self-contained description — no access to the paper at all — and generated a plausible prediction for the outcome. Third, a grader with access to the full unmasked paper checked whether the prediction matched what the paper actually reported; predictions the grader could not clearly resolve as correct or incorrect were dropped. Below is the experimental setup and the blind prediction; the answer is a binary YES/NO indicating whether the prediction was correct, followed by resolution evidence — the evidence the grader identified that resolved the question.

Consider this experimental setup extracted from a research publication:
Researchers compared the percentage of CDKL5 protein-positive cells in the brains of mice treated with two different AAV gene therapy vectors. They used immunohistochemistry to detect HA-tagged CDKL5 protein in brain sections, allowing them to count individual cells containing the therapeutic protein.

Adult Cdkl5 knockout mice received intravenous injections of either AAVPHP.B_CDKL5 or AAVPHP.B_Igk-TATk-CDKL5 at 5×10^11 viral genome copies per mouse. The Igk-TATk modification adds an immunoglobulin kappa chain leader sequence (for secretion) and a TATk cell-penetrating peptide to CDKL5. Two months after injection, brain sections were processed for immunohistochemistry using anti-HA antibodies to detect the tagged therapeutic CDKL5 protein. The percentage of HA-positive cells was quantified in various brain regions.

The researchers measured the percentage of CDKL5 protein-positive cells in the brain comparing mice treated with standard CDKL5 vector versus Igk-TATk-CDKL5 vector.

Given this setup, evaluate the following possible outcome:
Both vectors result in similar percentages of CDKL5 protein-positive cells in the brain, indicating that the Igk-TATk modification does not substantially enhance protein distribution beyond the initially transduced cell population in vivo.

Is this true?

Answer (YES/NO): NO